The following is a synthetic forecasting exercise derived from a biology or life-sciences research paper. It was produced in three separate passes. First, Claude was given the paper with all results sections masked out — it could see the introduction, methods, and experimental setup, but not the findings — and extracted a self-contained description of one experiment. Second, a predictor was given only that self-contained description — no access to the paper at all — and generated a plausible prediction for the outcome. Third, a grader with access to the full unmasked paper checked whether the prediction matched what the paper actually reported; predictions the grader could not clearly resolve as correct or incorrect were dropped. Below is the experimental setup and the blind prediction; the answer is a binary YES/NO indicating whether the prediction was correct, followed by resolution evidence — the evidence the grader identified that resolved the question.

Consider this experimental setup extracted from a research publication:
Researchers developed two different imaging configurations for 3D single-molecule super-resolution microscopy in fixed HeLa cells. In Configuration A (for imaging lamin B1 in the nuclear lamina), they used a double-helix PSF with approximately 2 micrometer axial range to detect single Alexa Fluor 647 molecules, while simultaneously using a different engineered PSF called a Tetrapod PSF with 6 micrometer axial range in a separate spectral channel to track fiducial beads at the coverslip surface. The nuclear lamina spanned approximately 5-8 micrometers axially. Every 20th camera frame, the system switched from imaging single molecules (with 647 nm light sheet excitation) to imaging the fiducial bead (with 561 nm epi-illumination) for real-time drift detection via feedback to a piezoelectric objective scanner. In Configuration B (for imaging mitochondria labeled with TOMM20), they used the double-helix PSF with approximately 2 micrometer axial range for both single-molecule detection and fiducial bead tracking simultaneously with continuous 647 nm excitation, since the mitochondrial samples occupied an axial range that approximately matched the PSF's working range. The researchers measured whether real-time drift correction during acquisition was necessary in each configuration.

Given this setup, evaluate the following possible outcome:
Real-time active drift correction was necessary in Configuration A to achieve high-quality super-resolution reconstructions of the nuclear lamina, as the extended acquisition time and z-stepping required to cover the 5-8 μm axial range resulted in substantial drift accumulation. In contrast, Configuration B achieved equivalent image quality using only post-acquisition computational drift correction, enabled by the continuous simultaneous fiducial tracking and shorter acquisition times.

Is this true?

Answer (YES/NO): NO